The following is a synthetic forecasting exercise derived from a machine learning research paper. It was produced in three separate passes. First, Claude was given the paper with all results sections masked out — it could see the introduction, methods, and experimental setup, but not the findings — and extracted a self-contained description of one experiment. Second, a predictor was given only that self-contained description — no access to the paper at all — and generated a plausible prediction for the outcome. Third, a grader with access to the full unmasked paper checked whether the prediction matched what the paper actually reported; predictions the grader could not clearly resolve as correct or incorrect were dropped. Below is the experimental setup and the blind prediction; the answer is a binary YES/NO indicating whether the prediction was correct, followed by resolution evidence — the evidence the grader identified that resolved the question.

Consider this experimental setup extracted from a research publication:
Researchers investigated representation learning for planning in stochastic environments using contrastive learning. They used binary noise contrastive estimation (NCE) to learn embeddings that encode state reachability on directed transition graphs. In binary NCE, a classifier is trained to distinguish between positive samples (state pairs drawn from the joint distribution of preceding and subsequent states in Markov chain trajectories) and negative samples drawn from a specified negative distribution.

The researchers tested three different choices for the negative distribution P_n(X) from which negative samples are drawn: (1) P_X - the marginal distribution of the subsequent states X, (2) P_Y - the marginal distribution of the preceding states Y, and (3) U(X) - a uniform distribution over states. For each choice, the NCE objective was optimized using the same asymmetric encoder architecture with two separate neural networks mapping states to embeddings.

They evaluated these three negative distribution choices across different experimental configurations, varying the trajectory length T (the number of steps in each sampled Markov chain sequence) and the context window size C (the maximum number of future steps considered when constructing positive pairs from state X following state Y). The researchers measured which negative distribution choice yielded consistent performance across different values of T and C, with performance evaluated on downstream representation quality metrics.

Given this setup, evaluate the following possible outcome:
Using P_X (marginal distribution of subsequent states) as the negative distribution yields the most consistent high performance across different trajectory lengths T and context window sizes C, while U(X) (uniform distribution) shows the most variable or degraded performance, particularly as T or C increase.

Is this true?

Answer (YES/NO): YES